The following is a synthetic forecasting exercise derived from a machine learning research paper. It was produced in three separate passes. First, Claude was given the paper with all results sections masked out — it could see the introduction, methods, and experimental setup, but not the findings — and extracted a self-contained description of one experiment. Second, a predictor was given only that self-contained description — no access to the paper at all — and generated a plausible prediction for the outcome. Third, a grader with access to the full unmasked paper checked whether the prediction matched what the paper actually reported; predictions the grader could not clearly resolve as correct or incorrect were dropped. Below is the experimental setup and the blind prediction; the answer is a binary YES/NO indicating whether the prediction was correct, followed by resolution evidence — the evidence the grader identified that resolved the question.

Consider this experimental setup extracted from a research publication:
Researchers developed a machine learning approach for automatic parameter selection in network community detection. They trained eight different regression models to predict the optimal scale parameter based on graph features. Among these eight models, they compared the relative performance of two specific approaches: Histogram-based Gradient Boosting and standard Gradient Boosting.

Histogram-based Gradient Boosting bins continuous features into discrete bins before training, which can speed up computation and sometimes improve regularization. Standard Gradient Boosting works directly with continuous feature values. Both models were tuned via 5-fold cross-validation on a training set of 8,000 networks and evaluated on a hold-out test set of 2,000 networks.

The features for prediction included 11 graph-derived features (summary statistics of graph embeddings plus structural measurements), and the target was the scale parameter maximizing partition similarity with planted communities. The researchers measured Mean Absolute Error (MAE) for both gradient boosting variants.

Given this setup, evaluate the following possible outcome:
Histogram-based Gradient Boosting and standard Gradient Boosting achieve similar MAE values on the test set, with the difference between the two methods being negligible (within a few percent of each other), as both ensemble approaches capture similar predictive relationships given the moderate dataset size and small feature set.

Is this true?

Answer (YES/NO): YES